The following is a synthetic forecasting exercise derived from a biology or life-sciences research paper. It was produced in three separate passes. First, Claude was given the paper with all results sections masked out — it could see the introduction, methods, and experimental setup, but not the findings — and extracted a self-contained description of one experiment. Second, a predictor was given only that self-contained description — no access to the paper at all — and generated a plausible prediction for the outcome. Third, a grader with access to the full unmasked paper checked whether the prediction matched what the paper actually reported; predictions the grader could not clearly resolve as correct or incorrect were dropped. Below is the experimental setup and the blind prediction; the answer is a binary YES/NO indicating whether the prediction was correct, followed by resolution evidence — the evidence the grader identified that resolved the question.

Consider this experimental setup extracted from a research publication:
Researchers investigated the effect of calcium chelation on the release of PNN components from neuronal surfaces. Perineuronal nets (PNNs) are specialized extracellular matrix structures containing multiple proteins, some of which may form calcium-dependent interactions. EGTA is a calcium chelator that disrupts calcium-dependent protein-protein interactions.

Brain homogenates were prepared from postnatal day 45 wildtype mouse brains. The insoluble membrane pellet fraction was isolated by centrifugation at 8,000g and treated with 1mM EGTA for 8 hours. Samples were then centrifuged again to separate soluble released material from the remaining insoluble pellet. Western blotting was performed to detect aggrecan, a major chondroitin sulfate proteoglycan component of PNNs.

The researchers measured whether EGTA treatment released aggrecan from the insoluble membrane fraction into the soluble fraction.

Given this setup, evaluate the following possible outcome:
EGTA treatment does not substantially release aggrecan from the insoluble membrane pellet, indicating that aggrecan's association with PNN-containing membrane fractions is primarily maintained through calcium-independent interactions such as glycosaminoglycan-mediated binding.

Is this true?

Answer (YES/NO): NO